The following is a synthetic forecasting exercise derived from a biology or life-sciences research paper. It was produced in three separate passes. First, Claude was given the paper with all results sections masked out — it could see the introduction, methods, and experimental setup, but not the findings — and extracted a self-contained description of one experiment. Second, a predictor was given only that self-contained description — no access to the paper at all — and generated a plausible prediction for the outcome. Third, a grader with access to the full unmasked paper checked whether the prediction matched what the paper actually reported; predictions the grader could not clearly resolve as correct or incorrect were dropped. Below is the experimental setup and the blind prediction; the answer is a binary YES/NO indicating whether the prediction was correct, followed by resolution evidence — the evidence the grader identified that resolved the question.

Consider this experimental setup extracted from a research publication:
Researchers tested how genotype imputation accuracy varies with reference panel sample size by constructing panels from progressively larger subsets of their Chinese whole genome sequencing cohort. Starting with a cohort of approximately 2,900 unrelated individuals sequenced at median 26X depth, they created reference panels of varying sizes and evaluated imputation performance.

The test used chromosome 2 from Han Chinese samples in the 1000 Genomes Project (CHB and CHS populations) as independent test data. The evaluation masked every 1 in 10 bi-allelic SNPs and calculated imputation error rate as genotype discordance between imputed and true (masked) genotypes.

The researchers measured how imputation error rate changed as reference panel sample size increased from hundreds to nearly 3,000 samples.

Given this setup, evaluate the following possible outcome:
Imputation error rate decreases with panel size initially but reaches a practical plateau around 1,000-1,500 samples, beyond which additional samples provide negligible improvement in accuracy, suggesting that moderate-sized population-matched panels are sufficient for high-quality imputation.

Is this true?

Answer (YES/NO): NO